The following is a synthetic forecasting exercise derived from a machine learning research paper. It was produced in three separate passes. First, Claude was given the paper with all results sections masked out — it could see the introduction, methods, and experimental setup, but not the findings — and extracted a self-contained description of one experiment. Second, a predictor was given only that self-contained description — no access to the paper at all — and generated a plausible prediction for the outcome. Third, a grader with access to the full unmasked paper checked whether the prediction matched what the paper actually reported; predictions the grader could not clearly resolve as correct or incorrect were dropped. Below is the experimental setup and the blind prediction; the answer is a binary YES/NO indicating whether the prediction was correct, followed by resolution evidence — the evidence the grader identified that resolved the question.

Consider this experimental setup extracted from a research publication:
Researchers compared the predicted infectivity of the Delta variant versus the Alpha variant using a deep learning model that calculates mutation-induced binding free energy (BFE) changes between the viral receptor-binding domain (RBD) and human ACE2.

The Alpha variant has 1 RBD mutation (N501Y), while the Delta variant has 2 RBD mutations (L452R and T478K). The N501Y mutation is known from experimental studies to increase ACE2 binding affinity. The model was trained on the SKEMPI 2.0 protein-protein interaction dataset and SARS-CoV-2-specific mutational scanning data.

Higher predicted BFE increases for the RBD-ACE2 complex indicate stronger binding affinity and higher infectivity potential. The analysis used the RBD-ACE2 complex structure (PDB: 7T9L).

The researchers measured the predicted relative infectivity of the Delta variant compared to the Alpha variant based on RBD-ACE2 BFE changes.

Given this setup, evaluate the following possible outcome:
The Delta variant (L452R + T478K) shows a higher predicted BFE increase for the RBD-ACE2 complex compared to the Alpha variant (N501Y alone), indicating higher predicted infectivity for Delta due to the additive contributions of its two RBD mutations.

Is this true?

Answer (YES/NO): YES